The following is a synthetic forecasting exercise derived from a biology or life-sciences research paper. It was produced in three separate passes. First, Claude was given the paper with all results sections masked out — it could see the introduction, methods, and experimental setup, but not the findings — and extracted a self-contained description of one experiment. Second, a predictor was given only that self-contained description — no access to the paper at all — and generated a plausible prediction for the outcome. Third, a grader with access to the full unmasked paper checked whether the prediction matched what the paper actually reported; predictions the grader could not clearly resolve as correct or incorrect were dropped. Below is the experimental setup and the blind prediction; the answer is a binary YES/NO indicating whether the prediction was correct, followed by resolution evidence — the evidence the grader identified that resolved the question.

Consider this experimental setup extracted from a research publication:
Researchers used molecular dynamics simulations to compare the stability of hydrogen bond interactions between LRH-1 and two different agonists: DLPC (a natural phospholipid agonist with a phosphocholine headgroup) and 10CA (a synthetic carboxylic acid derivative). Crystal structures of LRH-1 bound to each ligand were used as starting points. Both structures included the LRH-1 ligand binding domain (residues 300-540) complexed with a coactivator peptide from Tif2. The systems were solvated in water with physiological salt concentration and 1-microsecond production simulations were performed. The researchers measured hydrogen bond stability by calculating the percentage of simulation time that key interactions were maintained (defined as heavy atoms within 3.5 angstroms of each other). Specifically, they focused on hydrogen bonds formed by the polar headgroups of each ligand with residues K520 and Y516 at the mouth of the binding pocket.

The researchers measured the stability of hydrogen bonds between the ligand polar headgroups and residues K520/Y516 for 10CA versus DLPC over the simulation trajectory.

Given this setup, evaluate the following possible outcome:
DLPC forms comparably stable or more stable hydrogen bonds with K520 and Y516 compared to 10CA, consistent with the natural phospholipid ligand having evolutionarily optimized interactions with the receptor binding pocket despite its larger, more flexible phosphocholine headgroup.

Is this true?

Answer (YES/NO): YES